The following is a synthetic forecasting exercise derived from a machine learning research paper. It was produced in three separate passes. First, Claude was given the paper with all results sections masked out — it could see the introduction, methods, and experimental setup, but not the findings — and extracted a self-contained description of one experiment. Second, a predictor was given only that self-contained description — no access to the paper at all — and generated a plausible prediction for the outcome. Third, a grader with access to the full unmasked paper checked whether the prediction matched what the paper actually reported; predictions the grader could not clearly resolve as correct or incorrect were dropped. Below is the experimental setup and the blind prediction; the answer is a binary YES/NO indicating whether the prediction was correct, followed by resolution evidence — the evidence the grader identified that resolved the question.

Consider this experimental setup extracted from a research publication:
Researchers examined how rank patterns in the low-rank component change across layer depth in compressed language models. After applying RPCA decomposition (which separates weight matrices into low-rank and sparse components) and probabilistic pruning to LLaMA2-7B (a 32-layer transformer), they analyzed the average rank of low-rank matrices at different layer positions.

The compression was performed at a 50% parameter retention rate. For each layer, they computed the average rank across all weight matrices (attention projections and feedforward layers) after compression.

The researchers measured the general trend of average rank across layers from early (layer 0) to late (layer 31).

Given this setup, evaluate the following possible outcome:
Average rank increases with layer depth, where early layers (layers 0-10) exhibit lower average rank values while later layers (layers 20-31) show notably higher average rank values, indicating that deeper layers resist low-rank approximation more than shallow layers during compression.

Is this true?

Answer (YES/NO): YES